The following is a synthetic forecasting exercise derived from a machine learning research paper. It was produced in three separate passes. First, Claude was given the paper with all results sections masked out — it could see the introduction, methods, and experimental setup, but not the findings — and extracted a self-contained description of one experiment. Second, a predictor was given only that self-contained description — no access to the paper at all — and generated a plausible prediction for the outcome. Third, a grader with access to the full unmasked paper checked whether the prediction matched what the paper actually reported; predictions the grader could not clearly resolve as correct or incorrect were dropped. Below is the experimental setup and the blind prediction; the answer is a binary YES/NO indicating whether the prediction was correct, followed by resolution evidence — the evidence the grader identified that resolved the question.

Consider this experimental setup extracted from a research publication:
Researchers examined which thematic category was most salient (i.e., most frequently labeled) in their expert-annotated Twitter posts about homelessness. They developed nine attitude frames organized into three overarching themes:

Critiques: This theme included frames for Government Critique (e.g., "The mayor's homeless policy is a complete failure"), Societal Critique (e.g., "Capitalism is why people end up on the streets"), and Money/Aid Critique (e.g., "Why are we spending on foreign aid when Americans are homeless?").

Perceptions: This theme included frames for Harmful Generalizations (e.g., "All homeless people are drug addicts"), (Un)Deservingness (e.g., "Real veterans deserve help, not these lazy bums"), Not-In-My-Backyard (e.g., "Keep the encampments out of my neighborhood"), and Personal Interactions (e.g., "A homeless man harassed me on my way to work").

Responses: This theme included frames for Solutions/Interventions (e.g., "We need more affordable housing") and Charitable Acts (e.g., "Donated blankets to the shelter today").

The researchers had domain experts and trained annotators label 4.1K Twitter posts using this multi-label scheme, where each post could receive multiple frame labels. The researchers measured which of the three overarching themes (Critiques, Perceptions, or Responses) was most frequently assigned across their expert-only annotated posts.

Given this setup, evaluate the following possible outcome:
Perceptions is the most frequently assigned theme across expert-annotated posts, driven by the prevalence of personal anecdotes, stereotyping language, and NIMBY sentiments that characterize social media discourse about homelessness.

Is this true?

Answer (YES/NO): YES